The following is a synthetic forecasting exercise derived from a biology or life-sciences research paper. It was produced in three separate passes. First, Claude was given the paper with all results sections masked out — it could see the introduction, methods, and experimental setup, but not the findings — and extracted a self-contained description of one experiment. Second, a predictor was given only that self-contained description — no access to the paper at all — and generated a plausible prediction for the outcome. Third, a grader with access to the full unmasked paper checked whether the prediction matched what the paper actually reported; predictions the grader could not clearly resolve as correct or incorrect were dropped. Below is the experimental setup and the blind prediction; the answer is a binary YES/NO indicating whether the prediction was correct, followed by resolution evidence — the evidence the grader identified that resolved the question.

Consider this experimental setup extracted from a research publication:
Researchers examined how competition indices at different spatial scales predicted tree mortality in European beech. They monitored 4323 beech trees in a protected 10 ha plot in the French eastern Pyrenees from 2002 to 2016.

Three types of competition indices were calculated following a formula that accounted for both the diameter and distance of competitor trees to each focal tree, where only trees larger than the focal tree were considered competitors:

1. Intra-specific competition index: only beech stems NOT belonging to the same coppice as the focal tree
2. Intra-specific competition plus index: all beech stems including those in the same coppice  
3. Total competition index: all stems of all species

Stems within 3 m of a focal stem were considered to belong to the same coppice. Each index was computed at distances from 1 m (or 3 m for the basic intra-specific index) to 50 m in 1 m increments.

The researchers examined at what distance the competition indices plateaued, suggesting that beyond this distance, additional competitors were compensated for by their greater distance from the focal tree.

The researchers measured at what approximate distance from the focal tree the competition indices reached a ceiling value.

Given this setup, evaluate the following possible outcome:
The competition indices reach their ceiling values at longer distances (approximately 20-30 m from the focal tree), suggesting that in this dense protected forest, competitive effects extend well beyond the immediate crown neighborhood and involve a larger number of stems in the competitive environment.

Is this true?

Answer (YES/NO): NO